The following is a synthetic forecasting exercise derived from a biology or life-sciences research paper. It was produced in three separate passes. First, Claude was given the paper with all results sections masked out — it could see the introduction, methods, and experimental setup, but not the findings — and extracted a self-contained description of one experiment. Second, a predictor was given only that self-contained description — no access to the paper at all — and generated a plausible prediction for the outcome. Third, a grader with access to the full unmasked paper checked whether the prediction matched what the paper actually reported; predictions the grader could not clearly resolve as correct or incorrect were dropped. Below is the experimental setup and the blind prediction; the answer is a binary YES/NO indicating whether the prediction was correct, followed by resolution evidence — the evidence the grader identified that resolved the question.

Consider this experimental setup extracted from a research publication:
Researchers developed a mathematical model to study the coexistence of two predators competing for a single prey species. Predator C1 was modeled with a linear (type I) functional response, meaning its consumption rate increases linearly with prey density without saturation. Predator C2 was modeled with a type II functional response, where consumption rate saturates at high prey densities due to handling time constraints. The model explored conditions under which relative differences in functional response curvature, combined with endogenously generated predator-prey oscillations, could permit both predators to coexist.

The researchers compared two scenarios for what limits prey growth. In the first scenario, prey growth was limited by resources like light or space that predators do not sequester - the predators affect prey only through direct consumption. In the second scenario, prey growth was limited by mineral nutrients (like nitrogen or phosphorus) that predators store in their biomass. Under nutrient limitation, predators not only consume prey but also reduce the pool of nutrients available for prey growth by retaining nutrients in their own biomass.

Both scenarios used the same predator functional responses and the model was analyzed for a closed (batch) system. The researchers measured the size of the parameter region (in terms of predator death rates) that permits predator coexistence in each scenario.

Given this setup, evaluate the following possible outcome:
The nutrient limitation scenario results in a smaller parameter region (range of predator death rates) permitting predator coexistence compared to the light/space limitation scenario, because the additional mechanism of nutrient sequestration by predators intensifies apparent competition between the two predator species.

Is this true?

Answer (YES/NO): YES